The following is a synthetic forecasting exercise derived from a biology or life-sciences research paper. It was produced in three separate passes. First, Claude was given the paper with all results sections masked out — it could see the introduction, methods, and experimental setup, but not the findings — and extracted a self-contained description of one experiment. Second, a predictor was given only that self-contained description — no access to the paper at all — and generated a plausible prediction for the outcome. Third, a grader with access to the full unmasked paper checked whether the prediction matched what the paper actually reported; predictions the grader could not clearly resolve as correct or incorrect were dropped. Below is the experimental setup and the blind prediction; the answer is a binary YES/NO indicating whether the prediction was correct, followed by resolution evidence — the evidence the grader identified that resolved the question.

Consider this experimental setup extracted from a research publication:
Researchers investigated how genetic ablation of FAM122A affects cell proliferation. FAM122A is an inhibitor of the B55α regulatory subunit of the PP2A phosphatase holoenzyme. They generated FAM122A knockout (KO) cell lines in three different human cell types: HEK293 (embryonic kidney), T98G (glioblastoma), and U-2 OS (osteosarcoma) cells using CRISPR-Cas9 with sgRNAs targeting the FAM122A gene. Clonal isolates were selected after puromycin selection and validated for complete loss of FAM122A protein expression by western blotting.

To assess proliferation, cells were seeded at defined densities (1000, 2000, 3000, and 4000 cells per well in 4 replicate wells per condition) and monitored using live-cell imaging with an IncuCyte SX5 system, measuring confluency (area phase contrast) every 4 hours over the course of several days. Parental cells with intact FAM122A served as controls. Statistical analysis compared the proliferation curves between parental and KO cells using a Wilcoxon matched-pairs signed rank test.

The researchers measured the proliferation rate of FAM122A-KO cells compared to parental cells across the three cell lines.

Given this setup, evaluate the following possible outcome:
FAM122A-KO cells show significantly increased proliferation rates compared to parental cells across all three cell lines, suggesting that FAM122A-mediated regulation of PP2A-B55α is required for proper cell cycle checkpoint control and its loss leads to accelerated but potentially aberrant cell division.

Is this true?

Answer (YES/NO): NO